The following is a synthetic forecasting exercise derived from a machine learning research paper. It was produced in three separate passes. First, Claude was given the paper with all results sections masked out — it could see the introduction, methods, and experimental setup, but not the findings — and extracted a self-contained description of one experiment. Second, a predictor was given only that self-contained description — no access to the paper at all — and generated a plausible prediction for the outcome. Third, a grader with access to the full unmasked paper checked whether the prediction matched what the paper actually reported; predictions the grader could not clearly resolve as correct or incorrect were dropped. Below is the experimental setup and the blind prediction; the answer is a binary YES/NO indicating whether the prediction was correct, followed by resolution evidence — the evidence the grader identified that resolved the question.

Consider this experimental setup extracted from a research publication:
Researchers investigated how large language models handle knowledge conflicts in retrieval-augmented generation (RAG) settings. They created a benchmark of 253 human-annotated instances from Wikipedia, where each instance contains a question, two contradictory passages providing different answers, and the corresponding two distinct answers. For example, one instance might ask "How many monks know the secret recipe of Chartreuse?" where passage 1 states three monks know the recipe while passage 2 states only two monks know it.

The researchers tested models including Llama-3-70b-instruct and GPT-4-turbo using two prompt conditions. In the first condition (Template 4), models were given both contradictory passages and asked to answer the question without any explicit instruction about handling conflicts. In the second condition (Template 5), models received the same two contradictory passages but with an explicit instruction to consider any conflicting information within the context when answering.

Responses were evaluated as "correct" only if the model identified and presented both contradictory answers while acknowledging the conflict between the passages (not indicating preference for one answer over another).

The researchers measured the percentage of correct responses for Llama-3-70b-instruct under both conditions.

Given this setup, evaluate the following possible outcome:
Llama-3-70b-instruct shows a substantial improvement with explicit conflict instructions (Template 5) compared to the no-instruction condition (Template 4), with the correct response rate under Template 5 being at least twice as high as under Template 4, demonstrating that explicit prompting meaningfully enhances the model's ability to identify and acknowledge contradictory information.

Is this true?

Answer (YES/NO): YES